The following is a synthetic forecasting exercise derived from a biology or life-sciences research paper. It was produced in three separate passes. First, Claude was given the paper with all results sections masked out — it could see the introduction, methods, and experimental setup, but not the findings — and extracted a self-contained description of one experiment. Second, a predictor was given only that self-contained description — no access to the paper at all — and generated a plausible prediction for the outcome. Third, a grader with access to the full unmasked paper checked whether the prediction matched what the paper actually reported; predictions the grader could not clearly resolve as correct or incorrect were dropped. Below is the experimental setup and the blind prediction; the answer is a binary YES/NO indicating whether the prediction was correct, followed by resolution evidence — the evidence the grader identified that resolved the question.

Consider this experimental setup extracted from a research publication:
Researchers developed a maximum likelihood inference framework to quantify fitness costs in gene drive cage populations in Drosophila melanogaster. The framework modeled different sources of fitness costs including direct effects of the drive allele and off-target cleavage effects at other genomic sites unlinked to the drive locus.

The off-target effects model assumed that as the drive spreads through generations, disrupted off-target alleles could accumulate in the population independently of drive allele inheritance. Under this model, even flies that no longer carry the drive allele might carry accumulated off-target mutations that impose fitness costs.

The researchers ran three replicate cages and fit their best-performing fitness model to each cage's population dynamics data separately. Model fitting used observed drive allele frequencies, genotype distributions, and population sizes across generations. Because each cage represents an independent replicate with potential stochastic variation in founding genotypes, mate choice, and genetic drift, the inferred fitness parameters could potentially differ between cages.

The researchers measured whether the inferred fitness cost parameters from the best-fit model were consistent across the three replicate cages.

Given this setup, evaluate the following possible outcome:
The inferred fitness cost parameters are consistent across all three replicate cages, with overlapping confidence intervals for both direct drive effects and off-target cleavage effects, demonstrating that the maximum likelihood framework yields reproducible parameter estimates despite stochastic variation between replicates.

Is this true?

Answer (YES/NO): NO